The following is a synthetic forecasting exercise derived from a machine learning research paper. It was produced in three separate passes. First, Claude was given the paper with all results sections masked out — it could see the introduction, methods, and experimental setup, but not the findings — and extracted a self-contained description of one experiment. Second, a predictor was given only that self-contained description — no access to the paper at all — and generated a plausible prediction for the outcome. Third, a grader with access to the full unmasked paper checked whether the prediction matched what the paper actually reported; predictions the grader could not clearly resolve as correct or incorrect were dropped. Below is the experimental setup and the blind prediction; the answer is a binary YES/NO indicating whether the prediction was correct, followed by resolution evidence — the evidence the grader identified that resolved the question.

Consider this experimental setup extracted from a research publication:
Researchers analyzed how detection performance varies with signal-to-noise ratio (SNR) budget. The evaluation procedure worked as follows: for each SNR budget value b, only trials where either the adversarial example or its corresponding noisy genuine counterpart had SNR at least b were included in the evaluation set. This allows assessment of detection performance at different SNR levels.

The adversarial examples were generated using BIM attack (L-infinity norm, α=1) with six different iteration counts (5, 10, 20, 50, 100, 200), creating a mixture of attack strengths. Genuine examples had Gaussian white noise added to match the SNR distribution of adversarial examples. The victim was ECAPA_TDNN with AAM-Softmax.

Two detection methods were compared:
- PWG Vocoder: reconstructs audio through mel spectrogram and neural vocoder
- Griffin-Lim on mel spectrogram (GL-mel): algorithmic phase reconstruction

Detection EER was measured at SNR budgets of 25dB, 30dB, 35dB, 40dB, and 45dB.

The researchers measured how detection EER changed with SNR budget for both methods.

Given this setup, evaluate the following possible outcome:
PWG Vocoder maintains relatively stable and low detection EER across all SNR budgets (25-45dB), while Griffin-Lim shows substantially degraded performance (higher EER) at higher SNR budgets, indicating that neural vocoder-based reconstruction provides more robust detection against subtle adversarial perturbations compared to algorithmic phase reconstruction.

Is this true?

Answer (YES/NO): NO